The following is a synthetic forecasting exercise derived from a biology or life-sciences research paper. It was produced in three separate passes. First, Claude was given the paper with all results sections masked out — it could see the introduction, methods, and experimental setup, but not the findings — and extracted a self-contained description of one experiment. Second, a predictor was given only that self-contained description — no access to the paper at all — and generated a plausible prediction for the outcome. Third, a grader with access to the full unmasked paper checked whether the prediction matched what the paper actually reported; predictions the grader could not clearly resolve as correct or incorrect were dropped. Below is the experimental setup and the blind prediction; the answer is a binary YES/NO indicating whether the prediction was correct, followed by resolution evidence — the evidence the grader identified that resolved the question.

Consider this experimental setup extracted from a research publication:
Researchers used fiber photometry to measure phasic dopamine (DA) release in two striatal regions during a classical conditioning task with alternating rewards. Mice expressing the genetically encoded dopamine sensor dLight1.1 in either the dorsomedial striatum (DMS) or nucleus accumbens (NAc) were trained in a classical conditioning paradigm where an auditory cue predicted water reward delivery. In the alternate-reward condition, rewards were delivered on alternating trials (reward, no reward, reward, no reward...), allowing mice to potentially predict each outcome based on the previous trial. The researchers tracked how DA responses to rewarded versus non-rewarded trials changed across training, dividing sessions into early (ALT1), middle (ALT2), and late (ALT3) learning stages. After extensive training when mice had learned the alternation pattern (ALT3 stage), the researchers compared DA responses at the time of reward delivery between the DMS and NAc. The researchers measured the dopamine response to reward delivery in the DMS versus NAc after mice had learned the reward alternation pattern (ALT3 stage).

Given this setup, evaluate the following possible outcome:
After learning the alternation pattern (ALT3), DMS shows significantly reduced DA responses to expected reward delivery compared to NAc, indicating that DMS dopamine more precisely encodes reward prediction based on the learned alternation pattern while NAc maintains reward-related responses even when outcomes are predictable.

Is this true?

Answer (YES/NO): YES